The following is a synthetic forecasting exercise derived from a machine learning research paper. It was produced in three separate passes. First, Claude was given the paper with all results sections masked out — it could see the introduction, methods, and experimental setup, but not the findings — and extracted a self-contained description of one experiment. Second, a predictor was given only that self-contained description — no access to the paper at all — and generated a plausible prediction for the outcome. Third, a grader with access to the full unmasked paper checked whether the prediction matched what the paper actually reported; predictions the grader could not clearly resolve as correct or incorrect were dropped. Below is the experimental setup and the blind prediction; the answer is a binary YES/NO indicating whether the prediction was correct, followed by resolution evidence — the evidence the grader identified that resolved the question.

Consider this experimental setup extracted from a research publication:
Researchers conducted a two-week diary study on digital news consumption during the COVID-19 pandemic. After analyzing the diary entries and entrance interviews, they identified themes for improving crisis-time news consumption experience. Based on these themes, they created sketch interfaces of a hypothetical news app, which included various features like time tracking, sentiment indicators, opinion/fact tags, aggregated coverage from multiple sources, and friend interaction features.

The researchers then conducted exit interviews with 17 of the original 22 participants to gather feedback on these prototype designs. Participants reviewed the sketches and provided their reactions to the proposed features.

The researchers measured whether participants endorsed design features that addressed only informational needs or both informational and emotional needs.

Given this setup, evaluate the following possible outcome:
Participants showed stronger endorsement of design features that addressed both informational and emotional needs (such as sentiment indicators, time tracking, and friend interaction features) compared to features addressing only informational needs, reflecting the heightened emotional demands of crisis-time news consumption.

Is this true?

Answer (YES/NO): NO